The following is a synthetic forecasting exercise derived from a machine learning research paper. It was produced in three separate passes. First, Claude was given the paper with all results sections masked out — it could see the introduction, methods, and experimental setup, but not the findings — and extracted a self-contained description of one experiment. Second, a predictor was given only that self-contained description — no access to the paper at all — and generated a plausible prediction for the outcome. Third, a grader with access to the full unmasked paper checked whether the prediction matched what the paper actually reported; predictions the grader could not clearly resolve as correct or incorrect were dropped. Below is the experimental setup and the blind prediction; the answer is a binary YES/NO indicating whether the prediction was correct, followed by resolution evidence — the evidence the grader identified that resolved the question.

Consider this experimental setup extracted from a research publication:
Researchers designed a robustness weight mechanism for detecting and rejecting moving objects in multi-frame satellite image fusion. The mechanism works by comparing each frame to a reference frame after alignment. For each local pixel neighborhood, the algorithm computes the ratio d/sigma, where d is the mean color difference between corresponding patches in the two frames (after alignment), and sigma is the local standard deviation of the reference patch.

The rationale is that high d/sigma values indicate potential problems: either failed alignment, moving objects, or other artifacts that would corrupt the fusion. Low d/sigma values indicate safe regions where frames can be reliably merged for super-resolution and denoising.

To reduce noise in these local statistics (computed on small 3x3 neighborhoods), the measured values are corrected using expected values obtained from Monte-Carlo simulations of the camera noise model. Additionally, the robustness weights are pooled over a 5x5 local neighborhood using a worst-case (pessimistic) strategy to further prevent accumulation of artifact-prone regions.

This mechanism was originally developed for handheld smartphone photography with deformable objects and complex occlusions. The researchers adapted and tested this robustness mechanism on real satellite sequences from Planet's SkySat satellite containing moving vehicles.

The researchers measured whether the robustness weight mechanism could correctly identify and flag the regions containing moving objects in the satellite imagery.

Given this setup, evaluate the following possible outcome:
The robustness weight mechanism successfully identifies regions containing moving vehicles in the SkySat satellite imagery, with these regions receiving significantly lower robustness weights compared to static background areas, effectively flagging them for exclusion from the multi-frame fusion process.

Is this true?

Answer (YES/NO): YES